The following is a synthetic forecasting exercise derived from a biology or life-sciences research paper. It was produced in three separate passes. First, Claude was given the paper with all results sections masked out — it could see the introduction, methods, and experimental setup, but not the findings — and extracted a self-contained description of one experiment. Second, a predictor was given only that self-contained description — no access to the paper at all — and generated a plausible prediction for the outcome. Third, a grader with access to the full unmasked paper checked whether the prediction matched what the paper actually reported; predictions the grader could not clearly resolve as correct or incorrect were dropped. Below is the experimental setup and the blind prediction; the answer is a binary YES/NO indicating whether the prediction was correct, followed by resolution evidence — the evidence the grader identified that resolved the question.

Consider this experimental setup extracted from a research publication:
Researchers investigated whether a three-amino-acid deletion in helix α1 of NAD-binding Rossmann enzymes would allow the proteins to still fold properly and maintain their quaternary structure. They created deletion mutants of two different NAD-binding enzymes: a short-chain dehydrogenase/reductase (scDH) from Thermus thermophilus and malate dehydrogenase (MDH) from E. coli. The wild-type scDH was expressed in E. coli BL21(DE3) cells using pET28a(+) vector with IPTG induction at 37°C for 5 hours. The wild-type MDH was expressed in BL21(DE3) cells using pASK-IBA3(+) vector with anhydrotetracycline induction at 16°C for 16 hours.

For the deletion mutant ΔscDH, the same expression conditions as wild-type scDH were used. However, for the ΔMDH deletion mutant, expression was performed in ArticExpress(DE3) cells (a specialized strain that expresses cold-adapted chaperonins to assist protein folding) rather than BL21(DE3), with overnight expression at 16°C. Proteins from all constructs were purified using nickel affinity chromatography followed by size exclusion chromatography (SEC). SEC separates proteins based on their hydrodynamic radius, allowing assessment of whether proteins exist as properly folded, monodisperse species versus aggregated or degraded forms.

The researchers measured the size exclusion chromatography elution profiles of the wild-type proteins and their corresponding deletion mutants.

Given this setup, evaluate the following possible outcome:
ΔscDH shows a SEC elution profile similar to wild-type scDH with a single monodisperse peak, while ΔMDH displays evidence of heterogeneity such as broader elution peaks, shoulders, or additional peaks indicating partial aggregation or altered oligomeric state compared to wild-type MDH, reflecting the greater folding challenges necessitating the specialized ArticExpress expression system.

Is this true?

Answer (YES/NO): NO